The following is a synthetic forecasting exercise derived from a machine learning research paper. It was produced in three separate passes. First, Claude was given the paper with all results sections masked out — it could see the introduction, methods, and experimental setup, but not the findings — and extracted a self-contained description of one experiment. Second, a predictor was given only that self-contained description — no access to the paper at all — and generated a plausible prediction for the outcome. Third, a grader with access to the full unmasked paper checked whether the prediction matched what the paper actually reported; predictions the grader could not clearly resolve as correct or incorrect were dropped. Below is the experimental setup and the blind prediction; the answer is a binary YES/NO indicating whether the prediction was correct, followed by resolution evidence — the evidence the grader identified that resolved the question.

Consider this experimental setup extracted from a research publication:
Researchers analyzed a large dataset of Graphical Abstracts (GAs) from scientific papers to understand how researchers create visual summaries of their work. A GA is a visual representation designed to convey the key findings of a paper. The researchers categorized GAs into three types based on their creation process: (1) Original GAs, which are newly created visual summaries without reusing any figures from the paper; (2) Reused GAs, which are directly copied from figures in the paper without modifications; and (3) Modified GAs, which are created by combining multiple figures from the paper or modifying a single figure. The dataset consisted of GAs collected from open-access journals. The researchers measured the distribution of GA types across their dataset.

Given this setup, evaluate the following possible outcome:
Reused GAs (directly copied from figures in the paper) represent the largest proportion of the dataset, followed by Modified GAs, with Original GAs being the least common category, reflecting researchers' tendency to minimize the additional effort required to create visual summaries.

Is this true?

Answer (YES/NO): NO